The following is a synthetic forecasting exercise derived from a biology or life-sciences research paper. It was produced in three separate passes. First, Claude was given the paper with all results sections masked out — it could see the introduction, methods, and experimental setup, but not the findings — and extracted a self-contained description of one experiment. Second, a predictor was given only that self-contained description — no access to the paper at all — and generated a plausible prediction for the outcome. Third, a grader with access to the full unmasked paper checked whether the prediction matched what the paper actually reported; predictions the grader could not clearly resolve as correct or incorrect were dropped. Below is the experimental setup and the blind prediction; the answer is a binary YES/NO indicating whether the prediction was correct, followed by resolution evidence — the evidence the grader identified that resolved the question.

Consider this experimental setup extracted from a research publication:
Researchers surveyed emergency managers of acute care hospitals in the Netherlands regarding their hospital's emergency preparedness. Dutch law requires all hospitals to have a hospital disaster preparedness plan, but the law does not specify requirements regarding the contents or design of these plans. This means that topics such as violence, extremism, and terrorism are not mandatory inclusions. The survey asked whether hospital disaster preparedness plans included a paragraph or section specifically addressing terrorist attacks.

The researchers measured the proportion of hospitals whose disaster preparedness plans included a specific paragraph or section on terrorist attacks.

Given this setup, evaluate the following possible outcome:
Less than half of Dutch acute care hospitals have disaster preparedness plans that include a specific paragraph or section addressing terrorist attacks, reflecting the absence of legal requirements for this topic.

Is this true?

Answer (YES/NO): YES